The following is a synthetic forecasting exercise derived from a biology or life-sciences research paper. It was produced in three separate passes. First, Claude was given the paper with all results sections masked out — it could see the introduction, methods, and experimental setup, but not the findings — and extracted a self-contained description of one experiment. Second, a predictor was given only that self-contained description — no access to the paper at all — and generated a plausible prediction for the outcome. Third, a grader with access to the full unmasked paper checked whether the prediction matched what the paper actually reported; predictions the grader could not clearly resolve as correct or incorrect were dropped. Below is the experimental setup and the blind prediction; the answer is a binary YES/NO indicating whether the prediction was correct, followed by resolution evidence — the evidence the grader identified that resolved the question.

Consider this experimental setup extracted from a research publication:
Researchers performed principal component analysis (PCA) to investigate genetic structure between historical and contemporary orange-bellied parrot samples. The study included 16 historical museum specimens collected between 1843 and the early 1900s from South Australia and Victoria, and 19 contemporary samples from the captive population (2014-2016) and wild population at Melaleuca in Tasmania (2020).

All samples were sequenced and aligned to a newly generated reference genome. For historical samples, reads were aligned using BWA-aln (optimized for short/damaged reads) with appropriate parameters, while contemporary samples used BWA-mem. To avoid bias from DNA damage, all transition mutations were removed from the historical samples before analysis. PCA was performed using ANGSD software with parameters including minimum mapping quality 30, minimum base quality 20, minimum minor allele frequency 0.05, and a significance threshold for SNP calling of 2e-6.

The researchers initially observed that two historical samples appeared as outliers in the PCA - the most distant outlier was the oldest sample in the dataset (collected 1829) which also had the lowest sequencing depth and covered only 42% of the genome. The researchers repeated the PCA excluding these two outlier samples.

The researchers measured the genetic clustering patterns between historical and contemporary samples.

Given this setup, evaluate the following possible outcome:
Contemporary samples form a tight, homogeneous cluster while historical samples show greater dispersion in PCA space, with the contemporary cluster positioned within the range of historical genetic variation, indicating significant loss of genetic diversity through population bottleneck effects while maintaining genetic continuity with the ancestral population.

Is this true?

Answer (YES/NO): NO